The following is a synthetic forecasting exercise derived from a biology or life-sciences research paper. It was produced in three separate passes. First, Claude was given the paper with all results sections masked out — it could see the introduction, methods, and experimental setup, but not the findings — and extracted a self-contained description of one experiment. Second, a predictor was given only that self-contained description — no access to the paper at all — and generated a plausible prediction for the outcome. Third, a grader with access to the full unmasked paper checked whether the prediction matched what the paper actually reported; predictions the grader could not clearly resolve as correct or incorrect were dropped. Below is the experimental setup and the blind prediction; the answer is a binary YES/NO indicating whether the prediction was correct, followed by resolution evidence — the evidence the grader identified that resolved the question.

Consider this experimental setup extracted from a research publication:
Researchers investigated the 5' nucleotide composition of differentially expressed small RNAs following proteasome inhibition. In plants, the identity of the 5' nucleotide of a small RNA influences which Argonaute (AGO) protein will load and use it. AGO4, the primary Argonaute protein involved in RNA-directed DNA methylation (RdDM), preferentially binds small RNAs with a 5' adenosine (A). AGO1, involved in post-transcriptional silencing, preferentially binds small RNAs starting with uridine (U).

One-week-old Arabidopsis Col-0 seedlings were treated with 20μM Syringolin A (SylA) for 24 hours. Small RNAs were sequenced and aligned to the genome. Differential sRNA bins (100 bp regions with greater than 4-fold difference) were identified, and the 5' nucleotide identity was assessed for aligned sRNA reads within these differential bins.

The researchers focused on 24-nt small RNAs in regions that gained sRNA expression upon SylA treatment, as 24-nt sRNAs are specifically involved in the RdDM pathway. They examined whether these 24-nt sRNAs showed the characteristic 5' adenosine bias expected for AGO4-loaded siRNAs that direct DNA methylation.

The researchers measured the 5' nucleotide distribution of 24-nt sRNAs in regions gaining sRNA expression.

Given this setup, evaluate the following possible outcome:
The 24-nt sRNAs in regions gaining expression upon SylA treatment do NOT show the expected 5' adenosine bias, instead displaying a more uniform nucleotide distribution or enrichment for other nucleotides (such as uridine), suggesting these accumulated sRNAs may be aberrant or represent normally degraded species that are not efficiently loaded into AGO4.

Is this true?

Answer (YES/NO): NO